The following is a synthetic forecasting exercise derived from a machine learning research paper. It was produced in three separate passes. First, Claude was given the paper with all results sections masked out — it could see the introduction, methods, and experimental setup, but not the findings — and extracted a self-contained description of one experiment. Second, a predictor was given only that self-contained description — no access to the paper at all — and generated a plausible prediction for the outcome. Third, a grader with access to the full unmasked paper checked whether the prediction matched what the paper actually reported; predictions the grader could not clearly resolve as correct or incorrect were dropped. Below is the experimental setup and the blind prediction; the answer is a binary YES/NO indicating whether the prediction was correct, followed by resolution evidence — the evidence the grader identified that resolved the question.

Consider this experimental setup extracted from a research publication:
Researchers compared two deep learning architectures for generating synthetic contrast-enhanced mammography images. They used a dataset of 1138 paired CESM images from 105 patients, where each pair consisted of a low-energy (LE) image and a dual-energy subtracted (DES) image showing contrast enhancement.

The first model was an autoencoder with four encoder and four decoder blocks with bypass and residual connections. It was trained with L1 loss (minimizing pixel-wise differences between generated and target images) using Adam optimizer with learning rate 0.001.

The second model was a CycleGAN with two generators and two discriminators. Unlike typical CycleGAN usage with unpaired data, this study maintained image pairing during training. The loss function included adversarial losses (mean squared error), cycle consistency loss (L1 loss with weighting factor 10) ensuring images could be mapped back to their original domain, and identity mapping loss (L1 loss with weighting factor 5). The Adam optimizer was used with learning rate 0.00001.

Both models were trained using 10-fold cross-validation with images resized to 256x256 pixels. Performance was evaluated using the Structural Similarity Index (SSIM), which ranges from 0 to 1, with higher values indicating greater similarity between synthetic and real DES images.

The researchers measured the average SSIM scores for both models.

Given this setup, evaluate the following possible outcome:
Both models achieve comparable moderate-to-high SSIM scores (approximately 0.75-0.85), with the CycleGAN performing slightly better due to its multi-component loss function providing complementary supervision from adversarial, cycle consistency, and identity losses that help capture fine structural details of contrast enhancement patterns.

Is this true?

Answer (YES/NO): NO